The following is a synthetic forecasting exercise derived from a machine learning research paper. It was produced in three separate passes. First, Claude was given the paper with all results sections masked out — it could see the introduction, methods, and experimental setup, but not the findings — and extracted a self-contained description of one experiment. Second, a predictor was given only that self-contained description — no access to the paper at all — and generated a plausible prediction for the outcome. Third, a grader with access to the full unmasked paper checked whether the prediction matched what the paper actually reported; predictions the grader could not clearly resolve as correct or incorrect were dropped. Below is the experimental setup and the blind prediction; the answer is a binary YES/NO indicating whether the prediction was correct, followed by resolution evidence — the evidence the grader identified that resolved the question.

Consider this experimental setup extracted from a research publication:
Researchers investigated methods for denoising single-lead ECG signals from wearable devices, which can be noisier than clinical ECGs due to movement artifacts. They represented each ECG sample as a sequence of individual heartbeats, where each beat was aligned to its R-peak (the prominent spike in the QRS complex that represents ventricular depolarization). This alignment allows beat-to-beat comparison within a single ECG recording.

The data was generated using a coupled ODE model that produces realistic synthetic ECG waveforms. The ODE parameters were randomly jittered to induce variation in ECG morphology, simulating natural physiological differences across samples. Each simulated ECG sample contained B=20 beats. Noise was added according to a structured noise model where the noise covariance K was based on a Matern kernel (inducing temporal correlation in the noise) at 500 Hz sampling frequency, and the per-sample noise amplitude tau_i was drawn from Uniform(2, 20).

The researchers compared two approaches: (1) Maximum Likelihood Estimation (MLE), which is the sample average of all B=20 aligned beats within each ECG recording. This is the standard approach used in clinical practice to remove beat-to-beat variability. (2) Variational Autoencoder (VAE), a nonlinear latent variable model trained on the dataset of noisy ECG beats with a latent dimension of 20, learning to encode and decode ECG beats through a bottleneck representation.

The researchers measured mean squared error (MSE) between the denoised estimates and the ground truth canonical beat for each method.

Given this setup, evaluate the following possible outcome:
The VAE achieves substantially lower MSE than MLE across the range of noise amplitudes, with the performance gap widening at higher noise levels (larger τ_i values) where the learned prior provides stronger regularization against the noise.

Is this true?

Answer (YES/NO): NO